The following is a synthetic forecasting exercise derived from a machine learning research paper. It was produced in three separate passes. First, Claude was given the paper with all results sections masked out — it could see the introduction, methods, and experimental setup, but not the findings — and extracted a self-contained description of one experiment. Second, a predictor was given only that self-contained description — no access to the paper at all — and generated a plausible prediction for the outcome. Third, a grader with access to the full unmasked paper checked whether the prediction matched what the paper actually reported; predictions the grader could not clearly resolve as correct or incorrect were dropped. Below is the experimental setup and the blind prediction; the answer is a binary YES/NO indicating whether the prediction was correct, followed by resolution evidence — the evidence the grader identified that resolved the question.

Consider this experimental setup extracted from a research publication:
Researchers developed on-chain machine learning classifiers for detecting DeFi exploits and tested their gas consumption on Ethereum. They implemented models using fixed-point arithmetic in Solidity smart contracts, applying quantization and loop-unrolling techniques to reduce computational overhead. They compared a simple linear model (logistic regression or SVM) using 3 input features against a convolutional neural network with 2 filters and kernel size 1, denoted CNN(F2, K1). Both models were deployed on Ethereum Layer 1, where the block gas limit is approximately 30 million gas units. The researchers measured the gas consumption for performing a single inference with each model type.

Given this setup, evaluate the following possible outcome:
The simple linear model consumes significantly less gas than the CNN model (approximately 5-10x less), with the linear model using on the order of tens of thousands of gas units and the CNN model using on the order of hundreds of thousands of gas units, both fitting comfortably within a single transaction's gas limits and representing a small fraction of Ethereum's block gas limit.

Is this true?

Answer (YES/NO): NO